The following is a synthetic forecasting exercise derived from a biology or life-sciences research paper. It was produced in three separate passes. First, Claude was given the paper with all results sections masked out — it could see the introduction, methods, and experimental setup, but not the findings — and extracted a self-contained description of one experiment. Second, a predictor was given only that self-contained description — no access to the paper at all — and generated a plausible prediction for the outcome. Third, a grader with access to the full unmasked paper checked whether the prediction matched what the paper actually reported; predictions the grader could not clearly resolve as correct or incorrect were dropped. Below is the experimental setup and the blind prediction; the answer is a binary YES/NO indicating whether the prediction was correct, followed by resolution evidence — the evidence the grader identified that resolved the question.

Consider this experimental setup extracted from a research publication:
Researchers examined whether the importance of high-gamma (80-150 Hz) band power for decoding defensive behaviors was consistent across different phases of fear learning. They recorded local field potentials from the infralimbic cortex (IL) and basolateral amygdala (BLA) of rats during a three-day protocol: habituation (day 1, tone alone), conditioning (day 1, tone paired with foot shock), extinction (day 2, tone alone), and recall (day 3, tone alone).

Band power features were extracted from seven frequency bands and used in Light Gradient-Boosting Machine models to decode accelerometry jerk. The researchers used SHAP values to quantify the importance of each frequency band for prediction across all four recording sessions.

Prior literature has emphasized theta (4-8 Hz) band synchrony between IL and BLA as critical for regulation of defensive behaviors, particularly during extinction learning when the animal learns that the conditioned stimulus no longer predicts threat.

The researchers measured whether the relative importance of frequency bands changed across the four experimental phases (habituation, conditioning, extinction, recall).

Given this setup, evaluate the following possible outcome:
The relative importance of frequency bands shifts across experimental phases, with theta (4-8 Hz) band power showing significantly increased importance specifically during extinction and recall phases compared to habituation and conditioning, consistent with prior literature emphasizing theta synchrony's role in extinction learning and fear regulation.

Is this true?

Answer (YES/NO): NO